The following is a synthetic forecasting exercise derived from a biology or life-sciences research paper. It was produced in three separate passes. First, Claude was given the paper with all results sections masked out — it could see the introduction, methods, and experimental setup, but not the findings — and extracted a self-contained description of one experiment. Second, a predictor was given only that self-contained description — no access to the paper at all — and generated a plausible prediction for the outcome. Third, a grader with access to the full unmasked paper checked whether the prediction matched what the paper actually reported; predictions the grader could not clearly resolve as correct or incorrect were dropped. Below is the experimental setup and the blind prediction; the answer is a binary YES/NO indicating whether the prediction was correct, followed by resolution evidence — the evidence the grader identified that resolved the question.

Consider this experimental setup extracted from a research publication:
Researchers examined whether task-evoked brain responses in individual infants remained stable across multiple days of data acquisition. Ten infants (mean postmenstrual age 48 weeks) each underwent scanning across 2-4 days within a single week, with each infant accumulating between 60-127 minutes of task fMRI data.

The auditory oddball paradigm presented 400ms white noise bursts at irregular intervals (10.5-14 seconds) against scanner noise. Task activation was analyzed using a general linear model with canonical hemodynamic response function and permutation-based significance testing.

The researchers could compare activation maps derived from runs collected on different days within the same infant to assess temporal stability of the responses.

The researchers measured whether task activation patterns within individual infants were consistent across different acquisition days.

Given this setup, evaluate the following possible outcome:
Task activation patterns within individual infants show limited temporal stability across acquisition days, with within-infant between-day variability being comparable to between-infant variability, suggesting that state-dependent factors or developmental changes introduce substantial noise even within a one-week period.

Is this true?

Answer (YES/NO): NO